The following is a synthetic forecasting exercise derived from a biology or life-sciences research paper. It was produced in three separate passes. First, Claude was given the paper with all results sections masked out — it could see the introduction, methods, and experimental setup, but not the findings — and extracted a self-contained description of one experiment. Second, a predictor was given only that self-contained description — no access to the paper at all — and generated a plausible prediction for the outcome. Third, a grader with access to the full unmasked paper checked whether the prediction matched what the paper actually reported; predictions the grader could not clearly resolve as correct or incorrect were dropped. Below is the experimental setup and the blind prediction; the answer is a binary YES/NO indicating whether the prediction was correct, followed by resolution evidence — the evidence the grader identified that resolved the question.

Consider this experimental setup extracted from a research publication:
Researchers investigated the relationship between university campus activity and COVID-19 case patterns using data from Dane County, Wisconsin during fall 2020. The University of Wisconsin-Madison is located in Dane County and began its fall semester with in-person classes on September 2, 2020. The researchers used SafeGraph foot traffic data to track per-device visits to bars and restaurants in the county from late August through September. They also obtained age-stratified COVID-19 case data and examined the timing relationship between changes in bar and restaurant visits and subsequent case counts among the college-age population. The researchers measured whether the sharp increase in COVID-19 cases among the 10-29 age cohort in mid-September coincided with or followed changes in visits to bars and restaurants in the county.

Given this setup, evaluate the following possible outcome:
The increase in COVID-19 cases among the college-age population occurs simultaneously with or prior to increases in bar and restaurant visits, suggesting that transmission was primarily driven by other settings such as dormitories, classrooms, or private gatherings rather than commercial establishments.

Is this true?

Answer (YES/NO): NO